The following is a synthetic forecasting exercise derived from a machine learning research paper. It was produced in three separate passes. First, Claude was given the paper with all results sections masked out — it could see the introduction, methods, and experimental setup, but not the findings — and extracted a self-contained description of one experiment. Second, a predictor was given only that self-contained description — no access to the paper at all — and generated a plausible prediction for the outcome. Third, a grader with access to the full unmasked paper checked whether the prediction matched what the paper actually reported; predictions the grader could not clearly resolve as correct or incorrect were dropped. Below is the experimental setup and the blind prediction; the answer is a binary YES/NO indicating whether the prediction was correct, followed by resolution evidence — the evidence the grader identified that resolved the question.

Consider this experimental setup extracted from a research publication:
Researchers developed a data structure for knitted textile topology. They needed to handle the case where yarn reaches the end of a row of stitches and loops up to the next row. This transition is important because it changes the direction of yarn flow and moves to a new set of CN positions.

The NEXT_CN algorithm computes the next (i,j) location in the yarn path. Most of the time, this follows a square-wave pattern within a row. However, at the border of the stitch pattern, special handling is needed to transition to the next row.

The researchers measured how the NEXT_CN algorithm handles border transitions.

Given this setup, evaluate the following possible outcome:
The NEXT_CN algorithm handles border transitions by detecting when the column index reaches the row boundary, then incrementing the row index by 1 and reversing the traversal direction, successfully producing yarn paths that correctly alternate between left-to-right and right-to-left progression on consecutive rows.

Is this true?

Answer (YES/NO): NO